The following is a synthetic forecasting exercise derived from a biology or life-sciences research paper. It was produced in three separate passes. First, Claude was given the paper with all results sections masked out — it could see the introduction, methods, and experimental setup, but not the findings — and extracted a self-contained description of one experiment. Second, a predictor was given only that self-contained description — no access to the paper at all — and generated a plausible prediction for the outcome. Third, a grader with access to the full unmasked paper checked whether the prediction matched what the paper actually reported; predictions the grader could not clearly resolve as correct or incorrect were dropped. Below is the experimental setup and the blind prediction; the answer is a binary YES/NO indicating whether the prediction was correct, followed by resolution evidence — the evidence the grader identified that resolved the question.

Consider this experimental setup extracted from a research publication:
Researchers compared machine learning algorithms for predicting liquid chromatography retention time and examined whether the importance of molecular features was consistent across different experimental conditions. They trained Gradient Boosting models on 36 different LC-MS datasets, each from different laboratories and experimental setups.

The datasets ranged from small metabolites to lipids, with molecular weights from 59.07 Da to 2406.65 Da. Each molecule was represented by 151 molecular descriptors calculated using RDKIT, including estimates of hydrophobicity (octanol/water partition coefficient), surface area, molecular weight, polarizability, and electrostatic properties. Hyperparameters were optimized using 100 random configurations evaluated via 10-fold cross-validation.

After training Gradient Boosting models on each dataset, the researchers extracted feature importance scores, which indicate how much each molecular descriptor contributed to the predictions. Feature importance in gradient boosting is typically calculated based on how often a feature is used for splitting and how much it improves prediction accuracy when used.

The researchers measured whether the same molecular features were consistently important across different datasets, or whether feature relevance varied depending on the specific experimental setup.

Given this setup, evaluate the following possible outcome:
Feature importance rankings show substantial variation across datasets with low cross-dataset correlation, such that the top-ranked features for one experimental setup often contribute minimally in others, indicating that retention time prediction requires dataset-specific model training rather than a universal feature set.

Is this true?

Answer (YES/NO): NO